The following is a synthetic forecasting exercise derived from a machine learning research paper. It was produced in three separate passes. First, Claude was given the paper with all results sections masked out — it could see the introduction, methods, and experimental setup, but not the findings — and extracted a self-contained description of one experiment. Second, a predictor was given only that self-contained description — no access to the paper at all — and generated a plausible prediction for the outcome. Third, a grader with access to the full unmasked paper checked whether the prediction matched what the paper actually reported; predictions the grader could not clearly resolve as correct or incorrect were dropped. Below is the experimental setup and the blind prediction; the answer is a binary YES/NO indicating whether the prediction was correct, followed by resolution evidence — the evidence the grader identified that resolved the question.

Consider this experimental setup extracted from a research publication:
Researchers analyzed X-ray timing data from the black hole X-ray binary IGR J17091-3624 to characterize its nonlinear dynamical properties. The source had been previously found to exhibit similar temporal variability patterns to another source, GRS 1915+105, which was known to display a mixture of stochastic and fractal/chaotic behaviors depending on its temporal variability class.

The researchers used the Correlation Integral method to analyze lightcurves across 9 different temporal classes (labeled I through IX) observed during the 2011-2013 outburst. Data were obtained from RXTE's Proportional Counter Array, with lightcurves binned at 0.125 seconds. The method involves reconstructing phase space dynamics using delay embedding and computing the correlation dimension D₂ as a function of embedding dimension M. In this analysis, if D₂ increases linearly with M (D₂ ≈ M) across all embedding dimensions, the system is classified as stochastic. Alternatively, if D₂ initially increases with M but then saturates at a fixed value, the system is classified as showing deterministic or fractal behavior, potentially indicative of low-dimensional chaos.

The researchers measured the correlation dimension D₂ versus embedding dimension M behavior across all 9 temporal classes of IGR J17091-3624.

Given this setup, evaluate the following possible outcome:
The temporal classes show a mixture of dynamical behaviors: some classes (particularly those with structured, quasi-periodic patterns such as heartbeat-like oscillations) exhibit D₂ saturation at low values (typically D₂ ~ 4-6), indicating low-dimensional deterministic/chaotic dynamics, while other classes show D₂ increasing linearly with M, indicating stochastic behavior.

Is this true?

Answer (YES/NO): NO